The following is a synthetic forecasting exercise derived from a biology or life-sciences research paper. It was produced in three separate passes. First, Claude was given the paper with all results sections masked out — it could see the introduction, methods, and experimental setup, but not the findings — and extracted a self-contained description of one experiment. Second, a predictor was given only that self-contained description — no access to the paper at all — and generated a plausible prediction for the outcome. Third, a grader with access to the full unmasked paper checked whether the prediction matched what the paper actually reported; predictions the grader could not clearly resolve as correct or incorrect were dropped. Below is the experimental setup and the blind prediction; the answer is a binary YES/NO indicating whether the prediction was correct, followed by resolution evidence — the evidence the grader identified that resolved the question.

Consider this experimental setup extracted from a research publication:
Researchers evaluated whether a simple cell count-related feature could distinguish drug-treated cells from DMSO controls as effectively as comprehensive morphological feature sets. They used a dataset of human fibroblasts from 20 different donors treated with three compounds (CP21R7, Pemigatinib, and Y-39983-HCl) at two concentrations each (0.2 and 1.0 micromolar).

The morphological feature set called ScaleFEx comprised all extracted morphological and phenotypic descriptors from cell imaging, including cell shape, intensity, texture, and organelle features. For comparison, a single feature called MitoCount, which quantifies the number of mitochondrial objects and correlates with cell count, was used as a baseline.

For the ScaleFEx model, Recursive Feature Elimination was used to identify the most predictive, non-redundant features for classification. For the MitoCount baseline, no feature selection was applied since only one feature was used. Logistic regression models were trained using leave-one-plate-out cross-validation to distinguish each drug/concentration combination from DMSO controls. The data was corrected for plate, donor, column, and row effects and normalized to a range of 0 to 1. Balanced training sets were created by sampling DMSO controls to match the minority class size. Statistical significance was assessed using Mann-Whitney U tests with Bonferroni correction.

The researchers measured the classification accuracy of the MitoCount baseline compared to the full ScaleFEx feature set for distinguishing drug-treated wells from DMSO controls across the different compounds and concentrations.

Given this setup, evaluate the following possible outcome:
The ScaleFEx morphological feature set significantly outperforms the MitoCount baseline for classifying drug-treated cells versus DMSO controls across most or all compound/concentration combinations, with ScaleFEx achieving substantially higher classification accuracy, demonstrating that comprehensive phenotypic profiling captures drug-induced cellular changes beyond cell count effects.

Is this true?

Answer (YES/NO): YES